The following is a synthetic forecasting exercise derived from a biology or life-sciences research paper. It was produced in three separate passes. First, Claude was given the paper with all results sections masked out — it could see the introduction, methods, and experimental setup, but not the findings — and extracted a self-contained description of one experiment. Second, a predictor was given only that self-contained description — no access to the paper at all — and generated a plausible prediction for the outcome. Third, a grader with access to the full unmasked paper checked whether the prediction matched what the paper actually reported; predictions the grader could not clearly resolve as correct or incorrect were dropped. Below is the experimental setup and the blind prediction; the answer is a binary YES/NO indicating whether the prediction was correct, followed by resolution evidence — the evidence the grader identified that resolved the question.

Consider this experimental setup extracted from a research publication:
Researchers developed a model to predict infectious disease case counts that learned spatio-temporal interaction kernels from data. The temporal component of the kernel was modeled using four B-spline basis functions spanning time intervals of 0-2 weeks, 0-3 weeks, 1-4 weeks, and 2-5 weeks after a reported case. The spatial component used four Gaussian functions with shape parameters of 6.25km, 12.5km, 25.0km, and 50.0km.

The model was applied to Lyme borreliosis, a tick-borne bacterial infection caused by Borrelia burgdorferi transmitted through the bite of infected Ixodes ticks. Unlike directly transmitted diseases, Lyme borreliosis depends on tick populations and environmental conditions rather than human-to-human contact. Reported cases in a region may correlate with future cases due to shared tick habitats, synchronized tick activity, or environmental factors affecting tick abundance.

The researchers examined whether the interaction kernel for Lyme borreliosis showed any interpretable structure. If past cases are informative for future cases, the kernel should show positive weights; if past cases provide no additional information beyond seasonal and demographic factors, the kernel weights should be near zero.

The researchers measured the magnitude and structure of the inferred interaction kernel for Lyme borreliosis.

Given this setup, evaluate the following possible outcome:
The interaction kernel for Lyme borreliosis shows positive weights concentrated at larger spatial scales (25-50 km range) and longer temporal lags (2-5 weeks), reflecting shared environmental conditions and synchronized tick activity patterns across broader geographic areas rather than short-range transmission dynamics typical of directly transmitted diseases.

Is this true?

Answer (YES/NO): NO